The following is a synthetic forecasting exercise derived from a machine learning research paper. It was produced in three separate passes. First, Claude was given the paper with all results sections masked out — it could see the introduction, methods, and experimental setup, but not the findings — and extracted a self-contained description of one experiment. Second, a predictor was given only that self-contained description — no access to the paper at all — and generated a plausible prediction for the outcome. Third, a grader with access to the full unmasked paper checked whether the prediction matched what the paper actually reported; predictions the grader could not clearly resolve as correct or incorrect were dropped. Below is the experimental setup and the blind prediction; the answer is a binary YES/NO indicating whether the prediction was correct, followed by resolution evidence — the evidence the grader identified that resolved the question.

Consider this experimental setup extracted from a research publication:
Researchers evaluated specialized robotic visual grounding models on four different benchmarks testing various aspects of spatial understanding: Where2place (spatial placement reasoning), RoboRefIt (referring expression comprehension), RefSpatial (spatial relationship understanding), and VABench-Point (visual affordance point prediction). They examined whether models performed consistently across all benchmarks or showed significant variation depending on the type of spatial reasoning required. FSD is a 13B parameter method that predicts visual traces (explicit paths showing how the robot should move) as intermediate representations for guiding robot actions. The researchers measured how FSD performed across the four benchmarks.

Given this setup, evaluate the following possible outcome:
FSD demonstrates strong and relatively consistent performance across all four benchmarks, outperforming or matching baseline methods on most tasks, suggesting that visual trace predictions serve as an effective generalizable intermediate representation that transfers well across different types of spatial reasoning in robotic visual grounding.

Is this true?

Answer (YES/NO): NO